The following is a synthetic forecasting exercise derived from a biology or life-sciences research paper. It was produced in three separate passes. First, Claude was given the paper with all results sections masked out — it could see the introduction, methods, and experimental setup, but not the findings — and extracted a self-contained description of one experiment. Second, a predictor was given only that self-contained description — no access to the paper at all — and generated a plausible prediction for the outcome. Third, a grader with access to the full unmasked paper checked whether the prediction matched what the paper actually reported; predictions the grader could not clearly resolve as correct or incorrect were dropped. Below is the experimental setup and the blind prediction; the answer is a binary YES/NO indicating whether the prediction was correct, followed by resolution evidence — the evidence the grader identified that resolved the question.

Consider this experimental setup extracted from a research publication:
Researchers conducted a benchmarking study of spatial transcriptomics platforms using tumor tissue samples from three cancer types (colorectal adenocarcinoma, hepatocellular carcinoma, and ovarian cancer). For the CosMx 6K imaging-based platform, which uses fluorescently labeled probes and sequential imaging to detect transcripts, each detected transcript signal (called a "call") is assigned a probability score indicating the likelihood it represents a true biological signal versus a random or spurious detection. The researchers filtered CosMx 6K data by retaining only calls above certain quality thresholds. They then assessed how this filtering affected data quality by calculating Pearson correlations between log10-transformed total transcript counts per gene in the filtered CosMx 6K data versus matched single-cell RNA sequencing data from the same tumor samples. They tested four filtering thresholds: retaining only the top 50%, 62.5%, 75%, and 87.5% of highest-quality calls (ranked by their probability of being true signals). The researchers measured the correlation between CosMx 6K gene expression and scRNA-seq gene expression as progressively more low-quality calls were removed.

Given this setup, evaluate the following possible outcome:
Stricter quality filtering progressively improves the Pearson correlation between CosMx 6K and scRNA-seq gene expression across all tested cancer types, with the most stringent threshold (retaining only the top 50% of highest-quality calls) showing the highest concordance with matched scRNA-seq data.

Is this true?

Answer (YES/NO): NO